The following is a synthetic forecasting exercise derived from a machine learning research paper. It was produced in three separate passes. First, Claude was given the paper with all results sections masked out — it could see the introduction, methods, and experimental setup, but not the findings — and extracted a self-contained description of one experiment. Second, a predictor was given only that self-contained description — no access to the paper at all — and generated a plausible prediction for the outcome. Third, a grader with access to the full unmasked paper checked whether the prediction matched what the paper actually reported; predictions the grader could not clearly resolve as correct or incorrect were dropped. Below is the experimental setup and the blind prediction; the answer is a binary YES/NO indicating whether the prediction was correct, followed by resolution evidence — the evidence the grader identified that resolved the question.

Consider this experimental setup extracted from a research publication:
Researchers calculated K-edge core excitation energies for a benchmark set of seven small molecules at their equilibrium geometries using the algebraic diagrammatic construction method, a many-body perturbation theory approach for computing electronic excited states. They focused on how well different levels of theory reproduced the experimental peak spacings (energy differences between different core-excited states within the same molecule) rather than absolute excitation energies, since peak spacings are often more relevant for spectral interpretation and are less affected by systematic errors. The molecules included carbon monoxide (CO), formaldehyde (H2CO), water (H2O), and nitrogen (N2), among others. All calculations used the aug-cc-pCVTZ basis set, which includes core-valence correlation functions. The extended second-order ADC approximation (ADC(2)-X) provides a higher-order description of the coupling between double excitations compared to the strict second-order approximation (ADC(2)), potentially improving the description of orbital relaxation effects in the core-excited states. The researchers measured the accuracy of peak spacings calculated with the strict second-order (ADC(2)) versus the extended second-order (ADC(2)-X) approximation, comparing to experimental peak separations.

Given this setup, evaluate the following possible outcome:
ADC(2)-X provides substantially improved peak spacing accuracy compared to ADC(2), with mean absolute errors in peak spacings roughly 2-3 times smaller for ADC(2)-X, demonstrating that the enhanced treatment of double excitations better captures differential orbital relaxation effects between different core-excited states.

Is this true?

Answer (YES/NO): NO